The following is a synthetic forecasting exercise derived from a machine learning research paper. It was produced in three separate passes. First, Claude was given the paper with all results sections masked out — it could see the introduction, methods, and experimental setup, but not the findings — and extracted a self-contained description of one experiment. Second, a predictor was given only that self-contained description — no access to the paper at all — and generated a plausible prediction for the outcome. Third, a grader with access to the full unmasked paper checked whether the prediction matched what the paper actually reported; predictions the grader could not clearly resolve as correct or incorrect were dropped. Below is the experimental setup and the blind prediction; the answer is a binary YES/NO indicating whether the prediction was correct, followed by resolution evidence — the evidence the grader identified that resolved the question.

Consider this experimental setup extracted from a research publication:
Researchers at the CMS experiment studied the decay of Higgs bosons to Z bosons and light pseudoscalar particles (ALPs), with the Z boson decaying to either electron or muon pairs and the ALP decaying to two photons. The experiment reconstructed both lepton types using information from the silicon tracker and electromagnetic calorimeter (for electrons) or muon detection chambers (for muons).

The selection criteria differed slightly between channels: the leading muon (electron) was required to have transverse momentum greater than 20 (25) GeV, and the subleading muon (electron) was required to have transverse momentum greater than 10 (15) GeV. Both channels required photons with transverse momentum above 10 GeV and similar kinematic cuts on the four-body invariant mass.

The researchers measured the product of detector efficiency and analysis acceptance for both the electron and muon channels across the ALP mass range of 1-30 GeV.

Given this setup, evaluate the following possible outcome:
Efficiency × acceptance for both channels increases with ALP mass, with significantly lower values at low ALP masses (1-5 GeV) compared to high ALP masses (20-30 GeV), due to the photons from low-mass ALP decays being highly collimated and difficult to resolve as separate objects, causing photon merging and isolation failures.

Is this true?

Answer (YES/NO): NO